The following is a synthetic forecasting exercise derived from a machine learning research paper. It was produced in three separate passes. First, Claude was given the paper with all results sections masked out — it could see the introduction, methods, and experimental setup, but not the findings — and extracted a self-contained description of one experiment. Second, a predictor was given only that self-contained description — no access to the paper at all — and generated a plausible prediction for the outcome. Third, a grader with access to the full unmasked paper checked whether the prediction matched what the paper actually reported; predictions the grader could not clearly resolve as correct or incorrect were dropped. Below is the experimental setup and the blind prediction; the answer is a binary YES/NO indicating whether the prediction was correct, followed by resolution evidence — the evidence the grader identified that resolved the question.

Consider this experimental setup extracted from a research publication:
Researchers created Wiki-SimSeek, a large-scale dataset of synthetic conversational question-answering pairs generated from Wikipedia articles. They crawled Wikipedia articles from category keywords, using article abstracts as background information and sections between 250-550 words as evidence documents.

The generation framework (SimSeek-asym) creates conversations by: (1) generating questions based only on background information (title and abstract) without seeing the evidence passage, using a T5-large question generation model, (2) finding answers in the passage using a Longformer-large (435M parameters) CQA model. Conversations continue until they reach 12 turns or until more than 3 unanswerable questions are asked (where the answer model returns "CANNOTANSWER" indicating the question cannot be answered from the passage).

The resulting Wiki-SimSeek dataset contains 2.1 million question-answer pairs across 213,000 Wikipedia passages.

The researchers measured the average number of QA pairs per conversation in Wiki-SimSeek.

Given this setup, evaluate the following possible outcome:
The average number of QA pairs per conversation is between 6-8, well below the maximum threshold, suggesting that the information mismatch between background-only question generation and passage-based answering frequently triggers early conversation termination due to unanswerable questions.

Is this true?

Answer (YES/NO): NO